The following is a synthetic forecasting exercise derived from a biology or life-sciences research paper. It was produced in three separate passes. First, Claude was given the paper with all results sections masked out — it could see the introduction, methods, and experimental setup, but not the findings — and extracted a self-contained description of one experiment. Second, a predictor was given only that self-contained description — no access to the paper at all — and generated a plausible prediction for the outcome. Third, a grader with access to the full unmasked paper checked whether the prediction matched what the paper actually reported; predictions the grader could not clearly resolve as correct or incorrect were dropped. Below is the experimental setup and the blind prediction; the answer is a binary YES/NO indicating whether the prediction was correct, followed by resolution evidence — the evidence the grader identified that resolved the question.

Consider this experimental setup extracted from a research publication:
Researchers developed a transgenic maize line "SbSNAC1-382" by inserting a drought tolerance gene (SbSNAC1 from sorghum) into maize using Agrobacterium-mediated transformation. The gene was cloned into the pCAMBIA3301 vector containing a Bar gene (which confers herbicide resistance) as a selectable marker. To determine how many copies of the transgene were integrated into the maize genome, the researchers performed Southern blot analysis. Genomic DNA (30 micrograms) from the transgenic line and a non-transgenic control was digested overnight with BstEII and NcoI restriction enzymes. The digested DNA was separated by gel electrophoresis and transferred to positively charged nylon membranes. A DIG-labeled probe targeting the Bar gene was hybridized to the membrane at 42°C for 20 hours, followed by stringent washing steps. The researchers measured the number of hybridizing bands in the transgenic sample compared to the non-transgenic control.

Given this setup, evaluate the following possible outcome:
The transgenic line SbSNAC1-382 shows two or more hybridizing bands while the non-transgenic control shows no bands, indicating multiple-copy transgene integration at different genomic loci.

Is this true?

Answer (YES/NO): NO